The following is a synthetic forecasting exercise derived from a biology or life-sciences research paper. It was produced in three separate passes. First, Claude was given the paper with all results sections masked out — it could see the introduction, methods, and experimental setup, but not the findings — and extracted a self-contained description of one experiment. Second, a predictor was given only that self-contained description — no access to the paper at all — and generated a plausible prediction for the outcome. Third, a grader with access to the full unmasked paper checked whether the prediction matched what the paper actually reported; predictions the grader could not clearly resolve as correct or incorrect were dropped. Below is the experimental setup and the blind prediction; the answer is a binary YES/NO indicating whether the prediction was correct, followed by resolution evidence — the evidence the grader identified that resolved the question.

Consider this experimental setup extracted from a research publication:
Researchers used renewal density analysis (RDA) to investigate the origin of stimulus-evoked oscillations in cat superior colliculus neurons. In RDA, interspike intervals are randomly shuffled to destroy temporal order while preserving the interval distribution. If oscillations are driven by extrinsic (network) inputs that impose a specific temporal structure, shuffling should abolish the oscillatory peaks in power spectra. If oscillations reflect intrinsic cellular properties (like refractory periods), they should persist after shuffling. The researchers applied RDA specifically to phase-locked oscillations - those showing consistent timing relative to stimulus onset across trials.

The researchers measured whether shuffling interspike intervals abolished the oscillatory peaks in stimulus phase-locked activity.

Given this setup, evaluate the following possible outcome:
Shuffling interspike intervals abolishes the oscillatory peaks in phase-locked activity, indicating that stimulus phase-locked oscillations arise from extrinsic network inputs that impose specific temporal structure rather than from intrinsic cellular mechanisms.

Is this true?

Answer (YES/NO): YES